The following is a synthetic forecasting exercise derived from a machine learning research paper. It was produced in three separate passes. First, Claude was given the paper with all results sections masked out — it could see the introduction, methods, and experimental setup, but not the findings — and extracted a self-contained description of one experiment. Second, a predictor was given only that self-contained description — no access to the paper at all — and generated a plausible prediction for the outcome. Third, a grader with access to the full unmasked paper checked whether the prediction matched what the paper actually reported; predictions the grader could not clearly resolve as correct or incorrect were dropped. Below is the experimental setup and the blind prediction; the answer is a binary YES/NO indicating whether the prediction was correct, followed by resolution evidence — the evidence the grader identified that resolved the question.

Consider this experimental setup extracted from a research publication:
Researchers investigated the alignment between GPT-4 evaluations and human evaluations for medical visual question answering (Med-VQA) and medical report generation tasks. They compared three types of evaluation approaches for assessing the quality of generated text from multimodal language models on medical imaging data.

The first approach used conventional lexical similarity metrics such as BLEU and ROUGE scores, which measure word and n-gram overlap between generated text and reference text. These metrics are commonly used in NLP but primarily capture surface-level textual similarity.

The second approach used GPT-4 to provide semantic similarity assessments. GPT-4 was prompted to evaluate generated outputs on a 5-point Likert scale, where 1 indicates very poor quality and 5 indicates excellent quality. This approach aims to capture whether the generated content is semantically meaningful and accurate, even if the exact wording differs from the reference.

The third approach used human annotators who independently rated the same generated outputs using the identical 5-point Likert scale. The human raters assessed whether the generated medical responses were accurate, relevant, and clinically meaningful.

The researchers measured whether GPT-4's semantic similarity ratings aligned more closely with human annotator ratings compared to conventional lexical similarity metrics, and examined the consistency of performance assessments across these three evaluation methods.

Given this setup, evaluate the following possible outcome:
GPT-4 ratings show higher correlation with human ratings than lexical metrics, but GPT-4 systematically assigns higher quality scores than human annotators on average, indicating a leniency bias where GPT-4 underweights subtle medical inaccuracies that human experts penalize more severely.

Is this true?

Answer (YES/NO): NO